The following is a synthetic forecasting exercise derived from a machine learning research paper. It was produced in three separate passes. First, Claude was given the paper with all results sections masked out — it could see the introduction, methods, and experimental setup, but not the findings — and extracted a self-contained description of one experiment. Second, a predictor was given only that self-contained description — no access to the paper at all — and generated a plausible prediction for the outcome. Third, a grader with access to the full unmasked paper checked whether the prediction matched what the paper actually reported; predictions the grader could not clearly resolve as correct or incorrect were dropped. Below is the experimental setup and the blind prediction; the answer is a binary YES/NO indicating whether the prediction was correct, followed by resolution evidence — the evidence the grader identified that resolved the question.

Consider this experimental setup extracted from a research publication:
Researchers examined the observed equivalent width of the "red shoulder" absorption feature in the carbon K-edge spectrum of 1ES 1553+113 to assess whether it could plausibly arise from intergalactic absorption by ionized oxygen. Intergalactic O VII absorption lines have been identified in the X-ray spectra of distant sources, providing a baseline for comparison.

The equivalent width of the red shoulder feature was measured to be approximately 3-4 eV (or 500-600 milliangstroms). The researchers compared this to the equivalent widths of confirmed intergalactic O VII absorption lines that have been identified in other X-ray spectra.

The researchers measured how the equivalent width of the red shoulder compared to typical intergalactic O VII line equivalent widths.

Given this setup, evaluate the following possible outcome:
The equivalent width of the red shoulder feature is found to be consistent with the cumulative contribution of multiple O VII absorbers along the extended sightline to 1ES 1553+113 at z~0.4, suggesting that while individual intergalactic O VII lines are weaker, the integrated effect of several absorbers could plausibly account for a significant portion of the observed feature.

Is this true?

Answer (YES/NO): NO